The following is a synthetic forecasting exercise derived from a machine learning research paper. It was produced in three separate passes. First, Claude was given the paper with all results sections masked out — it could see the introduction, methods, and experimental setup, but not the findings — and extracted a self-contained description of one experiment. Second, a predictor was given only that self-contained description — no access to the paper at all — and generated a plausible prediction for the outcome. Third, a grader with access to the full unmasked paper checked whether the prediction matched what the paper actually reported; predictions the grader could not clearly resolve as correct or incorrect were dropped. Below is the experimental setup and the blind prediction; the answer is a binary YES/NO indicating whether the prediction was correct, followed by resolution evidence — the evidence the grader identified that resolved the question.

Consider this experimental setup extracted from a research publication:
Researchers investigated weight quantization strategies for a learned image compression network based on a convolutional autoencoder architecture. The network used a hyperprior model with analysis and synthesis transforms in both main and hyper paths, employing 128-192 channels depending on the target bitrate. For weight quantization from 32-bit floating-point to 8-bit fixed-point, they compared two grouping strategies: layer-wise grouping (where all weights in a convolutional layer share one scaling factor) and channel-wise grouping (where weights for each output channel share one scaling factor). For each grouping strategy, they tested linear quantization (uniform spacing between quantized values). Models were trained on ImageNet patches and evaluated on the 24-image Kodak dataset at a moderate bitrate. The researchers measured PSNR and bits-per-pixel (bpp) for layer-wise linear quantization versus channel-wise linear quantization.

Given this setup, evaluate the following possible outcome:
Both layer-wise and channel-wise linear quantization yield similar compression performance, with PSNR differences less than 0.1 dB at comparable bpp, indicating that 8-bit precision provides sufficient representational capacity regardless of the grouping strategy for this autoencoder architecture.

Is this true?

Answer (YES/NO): NO